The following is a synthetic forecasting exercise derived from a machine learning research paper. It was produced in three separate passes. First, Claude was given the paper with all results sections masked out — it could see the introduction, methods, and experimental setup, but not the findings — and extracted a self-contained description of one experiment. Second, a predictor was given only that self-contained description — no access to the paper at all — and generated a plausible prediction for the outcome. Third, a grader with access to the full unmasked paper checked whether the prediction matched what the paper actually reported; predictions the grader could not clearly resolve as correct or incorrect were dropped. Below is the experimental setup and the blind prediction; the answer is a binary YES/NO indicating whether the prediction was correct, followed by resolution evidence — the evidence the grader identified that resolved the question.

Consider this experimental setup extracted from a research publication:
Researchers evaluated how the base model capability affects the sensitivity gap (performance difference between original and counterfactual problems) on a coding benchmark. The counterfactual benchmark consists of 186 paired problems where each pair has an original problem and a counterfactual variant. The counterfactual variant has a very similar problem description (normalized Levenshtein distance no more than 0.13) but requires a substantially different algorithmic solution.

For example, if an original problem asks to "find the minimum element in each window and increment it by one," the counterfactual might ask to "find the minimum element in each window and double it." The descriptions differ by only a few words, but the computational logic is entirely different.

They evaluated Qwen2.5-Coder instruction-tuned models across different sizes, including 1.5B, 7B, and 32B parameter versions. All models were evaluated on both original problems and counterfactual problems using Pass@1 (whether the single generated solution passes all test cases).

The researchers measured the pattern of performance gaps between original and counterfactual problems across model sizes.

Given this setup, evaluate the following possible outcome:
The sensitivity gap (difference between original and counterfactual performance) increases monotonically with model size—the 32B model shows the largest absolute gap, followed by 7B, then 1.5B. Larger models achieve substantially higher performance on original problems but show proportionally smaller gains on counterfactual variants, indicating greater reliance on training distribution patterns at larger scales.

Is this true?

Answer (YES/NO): NO